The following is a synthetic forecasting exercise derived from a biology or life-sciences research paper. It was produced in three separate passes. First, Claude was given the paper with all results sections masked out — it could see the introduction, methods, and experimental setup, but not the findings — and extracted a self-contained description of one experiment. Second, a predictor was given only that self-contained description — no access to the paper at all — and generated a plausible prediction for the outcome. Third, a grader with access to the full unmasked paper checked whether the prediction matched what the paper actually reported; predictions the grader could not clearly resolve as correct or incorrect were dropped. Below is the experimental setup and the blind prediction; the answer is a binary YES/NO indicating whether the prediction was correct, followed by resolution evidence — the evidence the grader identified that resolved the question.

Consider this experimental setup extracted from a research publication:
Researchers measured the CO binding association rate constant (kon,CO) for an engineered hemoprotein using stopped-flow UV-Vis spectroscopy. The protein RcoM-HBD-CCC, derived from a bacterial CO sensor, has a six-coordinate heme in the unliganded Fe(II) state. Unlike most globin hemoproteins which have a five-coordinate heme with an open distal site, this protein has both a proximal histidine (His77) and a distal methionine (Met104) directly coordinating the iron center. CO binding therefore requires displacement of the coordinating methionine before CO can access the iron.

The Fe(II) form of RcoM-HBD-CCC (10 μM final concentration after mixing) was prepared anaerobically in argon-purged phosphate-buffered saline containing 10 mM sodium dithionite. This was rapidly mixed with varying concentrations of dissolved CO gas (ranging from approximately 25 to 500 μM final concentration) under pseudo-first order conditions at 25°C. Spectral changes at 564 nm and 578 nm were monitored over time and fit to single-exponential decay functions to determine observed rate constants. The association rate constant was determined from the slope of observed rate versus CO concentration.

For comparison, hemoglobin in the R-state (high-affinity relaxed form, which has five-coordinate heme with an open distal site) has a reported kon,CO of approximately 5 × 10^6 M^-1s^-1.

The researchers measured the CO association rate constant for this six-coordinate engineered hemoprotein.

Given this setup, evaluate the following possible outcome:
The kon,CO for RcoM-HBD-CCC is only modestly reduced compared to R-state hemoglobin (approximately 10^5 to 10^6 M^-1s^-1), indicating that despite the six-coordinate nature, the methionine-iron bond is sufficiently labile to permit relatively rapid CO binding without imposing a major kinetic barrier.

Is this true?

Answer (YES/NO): NO